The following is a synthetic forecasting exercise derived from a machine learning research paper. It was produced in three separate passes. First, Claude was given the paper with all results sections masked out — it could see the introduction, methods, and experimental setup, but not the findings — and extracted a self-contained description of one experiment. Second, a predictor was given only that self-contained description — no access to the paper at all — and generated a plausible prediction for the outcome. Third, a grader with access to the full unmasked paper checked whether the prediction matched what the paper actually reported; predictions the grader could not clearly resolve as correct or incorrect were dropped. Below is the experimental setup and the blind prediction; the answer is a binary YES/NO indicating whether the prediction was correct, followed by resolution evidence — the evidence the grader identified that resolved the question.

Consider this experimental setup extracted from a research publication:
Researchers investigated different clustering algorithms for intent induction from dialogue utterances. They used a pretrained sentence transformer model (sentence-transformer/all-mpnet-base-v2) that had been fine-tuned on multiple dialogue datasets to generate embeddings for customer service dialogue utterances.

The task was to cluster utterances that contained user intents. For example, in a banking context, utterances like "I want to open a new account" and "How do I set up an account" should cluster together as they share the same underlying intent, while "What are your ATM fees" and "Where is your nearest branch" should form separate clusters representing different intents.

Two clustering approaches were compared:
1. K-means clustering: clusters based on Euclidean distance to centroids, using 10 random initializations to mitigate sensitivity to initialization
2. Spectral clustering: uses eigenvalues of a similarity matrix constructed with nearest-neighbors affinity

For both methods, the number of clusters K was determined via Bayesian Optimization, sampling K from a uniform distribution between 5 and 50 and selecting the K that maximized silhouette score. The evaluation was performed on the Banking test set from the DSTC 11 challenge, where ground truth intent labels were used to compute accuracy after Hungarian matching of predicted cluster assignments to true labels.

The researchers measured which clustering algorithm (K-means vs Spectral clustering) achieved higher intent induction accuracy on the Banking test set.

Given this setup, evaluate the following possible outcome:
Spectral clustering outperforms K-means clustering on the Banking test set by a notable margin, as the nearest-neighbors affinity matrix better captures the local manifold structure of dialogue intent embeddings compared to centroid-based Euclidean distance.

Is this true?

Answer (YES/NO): YES